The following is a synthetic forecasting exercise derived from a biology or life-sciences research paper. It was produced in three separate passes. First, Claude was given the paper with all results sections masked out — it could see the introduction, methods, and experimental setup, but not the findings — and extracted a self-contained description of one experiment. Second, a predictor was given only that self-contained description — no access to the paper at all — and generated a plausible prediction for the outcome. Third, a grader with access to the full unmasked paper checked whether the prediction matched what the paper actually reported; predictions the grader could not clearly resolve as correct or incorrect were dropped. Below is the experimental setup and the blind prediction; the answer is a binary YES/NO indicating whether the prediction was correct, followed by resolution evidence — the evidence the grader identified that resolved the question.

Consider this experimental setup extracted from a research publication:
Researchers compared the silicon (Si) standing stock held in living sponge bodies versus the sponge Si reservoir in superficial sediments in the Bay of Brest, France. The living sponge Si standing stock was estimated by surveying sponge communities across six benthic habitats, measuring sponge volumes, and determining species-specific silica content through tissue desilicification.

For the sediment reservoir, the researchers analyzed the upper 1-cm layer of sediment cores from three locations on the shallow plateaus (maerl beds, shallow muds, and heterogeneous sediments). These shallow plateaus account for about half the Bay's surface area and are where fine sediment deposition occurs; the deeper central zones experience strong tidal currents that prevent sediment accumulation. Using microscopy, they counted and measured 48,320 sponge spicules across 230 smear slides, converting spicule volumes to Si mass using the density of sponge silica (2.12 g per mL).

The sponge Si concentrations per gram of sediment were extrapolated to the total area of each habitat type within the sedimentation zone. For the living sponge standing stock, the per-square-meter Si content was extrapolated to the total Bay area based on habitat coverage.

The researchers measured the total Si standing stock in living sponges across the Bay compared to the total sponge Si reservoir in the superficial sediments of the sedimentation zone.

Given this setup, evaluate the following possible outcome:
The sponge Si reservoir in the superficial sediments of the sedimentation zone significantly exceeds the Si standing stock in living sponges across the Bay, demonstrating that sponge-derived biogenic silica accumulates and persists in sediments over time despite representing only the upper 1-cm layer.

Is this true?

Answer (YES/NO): NO